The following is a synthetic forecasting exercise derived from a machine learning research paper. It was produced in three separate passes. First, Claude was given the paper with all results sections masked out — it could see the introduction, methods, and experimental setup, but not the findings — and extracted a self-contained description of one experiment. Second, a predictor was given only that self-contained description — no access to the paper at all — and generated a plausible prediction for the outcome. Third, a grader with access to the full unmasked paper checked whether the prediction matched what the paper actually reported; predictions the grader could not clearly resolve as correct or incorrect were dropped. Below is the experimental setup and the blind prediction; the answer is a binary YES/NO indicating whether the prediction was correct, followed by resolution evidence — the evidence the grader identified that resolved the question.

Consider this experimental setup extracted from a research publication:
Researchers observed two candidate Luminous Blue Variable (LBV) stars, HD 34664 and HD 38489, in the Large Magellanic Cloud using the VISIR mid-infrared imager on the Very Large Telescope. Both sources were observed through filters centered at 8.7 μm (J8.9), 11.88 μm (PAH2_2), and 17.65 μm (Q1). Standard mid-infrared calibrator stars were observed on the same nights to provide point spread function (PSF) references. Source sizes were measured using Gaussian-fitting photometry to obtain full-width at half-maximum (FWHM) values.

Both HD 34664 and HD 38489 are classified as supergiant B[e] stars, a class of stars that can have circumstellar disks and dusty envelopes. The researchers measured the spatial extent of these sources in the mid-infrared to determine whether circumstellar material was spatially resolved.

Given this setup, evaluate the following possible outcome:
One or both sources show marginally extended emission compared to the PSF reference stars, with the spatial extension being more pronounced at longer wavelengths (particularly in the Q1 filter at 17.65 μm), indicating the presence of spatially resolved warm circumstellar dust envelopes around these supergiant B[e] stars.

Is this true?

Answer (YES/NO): NO